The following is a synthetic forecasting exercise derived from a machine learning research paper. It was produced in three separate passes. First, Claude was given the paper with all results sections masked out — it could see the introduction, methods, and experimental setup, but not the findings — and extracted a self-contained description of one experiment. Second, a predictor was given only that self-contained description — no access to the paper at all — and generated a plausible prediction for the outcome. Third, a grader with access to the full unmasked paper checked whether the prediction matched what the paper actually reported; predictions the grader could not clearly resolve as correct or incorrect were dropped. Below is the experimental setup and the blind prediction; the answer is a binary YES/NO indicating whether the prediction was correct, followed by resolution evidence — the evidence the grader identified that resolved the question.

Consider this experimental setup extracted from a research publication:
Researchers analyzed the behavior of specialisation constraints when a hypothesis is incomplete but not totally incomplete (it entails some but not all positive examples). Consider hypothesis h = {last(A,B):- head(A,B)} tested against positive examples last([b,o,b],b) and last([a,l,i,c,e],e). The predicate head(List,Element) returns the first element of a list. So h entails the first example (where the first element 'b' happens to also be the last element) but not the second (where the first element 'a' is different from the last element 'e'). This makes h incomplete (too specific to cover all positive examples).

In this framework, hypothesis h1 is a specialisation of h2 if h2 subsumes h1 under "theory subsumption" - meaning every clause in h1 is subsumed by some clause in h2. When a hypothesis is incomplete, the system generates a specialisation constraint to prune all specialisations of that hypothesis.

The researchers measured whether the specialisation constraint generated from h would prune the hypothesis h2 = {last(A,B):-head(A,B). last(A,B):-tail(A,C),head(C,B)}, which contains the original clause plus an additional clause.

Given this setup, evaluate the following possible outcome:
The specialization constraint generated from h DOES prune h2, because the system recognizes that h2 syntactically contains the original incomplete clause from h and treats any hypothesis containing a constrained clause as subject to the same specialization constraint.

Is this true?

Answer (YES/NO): NO